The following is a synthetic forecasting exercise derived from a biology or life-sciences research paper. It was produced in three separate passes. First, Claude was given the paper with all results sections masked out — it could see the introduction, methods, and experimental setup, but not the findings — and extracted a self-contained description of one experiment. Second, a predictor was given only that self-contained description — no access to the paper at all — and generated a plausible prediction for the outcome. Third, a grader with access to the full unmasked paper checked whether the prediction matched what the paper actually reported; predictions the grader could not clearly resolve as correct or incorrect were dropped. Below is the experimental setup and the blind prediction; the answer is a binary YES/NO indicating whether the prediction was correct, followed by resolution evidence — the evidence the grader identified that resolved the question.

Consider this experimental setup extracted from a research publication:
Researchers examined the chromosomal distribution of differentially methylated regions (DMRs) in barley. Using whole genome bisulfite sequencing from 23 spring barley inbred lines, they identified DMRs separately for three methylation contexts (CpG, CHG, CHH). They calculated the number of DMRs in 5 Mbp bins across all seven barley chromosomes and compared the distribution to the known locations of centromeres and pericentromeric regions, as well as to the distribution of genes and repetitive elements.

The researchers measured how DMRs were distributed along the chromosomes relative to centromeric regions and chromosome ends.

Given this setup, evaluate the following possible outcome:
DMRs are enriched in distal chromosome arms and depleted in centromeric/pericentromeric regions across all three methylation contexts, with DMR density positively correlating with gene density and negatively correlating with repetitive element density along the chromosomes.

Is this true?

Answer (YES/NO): NO